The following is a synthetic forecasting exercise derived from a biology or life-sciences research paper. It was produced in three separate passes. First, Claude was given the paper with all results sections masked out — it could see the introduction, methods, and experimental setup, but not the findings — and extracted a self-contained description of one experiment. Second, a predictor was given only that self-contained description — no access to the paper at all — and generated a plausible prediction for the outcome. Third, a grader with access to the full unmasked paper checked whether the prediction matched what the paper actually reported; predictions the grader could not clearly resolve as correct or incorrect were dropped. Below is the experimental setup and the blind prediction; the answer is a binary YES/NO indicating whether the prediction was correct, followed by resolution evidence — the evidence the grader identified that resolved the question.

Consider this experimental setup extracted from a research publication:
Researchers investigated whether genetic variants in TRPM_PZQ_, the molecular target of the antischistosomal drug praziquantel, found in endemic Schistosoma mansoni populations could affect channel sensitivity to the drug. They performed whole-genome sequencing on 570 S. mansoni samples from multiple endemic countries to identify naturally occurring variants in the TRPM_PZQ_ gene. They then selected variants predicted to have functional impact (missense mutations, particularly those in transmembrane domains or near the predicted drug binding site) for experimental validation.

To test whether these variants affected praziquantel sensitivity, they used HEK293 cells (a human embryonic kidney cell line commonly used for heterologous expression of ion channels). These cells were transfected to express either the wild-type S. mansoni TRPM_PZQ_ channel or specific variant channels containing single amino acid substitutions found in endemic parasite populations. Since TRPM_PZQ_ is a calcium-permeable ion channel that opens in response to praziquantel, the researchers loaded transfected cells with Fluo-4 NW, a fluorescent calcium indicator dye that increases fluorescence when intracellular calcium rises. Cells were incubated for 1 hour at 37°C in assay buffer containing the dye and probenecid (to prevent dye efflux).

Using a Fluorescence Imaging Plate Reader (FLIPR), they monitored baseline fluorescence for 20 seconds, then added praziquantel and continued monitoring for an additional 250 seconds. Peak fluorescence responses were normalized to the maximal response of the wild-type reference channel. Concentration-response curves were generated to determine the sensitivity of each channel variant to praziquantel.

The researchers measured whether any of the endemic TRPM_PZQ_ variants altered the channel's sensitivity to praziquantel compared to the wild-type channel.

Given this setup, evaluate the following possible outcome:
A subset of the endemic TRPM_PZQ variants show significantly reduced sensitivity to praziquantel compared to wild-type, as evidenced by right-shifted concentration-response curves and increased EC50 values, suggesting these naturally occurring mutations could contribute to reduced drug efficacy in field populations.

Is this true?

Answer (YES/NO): YES